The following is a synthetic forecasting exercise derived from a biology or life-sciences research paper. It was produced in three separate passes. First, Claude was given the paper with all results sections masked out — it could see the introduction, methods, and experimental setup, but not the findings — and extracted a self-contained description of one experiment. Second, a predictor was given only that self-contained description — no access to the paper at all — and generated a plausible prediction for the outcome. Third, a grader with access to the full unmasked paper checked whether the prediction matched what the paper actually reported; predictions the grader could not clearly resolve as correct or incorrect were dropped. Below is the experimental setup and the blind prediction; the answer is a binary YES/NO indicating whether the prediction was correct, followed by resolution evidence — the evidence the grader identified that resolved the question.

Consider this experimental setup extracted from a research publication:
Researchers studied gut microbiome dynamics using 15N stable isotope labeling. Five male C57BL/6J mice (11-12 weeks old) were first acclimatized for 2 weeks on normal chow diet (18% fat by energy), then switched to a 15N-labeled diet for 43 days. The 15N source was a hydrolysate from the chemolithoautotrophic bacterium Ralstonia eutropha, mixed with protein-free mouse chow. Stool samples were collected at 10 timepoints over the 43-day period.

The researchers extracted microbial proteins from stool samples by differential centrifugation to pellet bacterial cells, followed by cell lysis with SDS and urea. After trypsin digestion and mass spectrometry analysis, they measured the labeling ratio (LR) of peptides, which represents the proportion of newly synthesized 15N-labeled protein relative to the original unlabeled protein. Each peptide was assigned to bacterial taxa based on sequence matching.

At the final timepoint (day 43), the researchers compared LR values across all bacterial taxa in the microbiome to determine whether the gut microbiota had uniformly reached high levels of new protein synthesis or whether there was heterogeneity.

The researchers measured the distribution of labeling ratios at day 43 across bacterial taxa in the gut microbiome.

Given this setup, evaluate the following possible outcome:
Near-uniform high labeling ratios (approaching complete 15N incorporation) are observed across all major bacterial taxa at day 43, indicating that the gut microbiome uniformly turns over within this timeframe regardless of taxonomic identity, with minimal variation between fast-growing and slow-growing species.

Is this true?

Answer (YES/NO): NO